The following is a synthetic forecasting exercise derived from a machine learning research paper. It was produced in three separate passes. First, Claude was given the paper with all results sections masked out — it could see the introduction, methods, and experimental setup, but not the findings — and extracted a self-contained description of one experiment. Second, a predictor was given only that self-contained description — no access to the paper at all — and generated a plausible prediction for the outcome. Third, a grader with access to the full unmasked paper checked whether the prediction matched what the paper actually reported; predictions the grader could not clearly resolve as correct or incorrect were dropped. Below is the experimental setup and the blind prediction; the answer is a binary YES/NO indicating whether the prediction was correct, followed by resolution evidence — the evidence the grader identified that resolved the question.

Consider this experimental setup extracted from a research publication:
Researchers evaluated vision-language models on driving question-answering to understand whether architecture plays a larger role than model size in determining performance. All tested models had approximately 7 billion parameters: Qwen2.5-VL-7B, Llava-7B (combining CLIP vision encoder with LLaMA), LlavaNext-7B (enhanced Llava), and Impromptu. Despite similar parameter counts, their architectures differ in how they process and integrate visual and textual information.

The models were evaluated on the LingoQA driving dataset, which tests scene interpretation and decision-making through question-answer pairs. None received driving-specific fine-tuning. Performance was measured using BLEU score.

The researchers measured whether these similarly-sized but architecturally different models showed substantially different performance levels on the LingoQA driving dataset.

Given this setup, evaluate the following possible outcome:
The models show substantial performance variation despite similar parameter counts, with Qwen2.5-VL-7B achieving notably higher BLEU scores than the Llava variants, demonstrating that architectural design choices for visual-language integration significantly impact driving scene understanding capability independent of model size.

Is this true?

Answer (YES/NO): NO